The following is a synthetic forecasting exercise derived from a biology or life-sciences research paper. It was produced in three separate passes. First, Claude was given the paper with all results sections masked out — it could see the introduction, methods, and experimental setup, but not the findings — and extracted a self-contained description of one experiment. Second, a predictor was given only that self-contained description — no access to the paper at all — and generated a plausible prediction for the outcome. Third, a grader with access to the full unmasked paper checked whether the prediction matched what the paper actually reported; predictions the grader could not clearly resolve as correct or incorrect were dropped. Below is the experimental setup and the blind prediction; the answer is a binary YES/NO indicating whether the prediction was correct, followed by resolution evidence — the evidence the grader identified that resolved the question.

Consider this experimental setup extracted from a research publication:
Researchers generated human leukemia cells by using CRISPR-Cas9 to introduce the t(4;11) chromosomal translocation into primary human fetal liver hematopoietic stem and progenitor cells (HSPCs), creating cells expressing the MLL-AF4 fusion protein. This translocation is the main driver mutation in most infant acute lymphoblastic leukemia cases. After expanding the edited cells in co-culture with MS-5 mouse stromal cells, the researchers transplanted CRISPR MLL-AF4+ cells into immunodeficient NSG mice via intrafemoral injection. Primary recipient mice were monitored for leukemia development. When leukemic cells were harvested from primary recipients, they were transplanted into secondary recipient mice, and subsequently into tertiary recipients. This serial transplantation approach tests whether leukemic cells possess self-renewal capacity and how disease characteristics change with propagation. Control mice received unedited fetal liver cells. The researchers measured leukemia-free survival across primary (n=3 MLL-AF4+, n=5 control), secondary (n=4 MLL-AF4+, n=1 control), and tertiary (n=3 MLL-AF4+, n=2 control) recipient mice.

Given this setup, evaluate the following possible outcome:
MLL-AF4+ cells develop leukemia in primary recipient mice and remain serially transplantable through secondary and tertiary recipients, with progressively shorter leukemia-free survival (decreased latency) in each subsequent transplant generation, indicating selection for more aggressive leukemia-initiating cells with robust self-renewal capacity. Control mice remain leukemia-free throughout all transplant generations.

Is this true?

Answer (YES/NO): YES